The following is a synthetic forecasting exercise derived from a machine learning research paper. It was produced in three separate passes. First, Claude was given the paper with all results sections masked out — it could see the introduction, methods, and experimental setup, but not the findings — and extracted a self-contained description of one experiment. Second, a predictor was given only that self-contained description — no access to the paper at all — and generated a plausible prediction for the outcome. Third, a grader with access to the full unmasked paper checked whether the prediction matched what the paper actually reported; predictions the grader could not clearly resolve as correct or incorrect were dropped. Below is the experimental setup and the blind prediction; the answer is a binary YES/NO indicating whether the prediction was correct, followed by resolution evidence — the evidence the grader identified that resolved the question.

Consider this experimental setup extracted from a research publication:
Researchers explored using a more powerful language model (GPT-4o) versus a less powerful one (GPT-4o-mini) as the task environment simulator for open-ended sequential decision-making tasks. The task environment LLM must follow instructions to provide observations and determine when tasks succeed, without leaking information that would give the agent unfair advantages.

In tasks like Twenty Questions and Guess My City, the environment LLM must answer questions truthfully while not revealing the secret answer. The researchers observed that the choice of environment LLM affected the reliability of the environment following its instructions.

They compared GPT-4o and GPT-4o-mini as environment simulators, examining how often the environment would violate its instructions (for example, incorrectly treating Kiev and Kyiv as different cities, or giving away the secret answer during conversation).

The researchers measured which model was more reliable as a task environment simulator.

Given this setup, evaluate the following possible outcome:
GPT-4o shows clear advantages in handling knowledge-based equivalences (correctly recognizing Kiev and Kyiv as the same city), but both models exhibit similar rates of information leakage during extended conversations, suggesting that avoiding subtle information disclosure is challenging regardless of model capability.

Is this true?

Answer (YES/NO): NO